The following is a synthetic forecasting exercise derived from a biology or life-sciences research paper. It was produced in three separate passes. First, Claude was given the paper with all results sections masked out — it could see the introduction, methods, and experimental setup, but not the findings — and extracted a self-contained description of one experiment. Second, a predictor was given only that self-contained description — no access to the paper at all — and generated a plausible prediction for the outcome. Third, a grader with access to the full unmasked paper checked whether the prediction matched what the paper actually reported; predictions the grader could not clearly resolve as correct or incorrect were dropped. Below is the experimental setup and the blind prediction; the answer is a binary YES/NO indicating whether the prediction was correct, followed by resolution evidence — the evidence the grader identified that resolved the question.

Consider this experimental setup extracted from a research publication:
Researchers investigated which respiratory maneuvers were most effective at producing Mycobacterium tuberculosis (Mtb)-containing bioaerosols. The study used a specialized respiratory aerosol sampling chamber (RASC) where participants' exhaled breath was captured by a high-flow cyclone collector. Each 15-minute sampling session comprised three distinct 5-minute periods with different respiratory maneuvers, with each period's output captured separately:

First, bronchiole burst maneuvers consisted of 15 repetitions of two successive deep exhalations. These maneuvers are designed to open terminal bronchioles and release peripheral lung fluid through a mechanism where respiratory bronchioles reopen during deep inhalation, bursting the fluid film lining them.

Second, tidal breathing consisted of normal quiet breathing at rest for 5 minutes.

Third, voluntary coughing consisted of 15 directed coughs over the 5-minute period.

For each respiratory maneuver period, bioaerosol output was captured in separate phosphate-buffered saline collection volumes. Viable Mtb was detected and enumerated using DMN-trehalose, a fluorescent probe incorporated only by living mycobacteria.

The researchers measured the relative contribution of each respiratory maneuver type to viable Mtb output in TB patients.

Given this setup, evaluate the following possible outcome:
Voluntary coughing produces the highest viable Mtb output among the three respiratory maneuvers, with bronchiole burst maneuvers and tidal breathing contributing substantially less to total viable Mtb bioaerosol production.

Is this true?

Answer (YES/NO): NO